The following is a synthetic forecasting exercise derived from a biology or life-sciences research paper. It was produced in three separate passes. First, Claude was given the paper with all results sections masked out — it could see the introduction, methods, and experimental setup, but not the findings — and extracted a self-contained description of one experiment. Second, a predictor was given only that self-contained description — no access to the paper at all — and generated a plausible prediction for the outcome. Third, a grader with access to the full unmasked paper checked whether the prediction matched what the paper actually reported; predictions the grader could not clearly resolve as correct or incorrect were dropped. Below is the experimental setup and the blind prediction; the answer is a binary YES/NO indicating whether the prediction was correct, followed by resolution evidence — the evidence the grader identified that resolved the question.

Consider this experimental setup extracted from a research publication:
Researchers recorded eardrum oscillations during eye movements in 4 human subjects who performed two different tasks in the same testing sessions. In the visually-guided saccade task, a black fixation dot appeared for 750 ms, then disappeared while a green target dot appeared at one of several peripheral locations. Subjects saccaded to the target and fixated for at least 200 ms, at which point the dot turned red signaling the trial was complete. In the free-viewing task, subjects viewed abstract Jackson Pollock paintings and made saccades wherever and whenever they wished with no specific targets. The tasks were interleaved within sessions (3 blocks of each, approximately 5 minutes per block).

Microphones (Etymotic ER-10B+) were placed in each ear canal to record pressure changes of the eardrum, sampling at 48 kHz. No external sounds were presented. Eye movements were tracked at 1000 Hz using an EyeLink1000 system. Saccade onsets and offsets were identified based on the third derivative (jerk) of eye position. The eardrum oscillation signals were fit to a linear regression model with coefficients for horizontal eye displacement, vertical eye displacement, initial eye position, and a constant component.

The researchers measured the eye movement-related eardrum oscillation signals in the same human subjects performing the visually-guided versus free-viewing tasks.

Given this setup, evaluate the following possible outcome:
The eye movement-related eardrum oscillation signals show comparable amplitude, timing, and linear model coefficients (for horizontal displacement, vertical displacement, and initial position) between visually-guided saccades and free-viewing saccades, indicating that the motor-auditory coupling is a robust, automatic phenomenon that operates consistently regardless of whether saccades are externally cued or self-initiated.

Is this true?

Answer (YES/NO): YES